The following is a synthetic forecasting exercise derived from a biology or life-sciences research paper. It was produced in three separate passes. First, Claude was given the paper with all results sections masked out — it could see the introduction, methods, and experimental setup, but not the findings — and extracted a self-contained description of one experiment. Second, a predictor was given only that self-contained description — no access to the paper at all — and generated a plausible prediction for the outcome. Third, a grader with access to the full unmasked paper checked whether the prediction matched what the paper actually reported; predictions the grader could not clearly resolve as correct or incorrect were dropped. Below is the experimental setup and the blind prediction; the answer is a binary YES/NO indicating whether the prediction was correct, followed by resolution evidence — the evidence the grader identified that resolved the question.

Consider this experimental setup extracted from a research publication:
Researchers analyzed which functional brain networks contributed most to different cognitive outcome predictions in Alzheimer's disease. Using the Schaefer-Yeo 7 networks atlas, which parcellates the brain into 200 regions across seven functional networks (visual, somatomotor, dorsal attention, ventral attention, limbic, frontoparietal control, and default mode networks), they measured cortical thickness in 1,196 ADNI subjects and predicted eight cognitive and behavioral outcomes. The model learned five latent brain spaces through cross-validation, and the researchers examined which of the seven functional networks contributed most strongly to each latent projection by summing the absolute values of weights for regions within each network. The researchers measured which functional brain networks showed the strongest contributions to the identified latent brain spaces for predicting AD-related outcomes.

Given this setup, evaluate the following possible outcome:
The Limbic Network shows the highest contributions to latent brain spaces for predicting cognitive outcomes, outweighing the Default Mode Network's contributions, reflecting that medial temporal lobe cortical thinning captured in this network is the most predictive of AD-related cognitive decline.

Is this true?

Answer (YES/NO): NO